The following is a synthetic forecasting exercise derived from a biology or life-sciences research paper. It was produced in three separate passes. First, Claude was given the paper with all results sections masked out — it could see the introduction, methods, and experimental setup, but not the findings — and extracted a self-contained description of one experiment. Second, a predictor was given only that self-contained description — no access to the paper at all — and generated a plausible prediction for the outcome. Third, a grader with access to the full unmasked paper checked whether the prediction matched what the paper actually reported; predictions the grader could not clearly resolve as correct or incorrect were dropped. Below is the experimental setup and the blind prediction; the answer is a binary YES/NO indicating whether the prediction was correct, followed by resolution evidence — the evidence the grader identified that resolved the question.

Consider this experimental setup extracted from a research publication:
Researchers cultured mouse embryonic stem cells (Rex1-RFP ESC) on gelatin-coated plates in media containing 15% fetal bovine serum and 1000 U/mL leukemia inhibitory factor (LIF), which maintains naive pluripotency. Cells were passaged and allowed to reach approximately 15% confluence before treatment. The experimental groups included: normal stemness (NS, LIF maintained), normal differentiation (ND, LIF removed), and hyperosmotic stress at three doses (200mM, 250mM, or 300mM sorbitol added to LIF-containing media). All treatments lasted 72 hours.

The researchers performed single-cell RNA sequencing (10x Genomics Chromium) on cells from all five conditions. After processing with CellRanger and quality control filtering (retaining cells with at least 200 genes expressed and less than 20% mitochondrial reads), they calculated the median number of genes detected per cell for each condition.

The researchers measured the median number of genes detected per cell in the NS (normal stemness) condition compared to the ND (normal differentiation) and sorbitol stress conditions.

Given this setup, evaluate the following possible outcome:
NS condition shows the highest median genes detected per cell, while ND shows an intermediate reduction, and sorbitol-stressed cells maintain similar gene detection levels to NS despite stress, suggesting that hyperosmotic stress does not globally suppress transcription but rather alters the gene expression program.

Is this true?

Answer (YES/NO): NO